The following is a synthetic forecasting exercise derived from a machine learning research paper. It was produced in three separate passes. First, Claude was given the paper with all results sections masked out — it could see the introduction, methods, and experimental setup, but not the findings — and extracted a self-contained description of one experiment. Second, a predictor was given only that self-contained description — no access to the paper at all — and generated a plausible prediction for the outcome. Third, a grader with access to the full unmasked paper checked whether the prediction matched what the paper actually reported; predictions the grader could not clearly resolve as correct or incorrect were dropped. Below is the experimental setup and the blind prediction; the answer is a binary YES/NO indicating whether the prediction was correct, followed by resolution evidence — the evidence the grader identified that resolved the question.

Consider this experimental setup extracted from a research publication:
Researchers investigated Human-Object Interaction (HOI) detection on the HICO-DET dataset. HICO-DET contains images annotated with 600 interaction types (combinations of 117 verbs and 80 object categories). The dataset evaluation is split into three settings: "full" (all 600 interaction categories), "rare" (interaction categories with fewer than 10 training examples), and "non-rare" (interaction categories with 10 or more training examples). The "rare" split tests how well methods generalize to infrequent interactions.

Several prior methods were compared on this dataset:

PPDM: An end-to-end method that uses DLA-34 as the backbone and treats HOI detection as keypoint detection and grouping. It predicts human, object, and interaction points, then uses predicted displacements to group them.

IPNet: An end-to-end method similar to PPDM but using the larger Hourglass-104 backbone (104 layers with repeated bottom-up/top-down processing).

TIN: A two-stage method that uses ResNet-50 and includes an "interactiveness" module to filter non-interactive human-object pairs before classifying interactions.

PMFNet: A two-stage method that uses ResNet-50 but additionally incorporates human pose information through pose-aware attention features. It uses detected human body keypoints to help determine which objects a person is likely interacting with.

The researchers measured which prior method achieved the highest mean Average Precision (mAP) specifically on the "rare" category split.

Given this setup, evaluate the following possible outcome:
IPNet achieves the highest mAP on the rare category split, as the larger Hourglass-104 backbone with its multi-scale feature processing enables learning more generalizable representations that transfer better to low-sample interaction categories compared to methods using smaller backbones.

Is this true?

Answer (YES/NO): NO